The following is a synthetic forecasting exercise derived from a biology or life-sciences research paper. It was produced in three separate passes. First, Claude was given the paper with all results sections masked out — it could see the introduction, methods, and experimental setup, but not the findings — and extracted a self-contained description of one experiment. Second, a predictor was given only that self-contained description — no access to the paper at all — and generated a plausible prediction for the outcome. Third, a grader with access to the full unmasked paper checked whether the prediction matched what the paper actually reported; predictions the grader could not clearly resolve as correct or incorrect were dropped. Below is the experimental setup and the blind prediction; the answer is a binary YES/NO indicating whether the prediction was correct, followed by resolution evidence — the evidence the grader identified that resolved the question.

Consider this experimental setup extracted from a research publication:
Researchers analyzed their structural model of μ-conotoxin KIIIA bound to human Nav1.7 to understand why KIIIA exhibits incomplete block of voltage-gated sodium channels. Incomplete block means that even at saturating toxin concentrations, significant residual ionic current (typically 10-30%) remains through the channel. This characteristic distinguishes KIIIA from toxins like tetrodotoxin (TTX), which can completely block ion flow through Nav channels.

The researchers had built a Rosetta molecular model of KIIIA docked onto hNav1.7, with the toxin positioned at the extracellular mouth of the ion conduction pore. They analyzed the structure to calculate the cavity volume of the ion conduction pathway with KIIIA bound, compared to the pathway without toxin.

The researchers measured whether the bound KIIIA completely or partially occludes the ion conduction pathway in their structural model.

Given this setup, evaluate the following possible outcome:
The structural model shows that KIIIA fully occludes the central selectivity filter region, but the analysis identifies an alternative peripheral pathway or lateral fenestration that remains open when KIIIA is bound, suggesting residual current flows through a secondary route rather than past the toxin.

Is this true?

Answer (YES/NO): NO